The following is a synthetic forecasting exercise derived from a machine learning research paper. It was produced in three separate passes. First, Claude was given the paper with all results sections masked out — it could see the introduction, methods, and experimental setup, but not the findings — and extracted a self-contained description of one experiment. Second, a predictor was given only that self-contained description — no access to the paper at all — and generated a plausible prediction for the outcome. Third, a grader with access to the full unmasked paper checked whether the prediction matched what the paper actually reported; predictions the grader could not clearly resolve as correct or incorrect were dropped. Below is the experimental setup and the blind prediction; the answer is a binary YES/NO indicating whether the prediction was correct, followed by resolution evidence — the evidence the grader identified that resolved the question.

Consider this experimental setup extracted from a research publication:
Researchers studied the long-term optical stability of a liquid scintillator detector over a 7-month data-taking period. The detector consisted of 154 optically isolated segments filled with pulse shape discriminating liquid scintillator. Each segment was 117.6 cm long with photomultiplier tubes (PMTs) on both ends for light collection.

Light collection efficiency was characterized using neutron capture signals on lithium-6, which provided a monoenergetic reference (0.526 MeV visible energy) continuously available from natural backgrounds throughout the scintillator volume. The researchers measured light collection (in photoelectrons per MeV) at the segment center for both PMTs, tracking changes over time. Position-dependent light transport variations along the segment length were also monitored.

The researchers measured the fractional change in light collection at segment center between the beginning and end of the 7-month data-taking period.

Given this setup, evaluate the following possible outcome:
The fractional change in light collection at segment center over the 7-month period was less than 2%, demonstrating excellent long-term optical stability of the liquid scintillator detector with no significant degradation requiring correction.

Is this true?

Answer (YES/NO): NO